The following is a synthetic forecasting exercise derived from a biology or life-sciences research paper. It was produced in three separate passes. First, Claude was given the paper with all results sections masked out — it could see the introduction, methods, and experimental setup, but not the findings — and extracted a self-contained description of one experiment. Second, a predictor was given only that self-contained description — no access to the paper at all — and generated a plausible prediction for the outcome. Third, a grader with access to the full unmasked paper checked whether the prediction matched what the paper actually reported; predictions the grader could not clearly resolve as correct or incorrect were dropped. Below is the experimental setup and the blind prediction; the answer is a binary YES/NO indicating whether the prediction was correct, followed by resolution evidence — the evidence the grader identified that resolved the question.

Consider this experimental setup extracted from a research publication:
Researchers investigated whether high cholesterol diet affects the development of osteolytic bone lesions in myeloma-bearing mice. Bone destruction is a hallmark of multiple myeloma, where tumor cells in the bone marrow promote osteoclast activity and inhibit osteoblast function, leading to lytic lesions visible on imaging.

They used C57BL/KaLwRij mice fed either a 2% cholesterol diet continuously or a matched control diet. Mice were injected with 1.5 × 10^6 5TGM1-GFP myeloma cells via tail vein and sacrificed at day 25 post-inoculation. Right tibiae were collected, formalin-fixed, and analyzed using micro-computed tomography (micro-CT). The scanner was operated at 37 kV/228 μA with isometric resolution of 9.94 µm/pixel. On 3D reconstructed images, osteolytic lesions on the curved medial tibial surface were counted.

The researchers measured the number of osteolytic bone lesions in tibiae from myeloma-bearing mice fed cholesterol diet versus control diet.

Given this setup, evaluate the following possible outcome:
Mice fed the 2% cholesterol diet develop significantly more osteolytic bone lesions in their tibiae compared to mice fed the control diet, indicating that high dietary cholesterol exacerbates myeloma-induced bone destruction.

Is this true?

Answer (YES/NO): YES